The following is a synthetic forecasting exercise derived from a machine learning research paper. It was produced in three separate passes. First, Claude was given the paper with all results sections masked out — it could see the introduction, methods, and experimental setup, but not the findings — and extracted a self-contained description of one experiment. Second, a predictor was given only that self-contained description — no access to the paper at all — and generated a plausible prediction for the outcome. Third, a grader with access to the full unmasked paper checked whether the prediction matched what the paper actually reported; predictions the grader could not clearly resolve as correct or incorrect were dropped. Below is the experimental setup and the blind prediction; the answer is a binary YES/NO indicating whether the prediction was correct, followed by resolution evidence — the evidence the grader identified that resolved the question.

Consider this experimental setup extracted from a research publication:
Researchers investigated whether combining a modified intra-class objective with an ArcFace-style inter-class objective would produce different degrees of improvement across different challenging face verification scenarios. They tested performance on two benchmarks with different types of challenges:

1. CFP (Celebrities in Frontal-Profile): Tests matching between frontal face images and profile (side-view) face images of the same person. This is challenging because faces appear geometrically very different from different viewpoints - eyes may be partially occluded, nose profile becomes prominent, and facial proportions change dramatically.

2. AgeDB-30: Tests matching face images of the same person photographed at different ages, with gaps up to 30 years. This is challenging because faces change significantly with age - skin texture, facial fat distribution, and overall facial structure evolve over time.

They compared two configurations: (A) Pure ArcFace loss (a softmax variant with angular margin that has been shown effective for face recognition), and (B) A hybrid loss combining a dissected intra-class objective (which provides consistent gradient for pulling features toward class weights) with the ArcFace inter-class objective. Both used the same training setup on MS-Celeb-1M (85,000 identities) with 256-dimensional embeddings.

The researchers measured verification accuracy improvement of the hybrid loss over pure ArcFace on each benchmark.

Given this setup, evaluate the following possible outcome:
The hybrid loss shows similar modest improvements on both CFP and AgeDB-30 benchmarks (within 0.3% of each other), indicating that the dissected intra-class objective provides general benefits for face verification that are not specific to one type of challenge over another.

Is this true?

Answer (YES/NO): NO